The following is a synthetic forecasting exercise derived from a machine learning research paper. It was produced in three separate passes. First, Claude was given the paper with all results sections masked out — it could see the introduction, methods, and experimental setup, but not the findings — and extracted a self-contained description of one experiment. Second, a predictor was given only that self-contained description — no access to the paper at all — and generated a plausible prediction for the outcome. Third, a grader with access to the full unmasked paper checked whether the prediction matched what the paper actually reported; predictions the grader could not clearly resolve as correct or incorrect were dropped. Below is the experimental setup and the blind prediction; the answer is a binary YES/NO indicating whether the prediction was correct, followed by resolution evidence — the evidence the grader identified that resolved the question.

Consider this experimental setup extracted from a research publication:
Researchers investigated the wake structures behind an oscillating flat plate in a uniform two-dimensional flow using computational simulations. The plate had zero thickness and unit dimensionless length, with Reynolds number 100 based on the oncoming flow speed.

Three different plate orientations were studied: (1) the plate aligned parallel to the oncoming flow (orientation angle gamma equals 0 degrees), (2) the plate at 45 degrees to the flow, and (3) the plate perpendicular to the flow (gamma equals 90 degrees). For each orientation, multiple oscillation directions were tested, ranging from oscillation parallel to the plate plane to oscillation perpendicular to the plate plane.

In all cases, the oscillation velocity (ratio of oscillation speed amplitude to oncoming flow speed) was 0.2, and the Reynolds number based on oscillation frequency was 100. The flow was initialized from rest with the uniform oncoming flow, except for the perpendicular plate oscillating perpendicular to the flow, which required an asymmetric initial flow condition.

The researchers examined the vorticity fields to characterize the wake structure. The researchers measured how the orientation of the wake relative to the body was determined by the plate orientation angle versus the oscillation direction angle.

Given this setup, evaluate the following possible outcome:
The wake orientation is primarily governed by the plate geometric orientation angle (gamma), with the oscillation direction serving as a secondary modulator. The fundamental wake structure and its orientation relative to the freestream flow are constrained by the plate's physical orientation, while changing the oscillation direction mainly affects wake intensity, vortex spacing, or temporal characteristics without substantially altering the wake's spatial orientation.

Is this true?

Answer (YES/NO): YES